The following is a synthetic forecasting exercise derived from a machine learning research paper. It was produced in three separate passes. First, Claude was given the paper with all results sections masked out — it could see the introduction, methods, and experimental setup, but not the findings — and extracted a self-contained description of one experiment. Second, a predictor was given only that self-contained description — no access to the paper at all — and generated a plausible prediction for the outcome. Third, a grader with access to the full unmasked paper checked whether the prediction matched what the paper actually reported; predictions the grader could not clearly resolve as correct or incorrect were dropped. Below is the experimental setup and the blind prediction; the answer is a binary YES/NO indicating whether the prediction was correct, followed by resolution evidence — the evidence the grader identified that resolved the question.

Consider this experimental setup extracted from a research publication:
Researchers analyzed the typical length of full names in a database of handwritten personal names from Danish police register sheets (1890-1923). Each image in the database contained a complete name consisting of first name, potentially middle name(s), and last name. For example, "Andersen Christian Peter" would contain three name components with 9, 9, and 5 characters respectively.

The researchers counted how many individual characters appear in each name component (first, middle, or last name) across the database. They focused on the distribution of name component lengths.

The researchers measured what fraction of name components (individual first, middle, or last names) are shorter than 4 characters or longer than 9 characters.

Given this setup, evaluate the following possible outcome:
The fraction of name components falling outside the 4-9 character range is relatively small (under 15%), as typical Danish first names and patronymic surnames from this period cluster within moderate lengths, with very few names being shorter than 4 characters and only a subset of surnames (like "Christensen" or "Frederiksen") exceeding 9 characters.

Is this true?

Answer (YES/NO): YES